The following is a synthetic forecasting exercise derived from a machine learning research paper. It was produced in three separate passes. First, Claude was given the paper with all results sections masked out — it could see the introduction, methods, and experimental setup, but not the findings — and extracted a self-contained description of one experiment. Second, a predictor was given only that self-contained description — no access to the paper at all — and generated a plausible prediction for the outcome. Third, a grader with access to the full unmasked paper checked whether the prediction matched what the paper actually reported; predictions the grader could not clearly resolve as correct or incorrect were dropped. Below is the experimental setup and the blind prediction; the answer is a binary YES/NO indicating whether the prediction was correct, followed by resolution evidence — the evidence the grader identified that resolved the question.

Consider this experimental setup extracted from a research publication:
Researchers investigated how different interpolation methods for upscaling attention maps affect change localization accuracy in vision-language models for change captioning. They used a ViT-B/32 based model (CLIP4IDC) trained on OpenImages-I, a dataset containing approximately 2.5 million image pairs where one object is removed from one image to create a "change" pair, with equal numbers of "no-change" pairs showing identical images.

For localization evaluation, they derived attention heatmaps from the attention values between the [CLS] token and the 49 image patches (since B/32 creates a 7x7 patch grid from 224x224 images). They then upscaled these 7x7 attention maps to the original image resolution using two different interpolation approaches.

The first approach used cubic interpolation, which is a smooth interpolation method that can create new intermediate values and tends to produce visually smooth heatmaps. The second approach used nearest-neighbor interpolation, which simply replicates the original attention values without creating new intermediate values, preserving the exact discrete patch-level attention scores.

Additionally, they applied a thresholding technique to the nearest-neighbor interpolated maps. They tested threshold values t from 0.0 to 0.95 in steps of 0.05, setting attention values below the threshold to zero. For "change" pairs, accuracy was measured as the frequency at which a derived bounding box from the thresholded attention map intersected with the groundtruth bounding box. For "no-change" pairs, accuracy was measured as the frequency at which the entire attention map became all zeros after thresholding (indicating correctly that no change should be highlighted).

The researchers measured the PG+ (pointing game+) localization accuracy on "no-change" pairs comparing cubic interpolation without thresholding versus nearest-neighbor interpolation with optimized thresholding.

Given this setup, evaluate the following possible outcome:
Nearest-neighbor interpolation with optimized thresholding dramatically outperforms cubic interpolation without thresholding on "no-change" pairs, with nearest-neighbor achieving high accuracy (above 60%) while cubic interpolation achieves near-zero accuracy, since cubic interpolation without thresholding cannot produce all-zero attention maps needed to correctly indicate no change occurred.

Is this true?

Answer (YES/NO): YES